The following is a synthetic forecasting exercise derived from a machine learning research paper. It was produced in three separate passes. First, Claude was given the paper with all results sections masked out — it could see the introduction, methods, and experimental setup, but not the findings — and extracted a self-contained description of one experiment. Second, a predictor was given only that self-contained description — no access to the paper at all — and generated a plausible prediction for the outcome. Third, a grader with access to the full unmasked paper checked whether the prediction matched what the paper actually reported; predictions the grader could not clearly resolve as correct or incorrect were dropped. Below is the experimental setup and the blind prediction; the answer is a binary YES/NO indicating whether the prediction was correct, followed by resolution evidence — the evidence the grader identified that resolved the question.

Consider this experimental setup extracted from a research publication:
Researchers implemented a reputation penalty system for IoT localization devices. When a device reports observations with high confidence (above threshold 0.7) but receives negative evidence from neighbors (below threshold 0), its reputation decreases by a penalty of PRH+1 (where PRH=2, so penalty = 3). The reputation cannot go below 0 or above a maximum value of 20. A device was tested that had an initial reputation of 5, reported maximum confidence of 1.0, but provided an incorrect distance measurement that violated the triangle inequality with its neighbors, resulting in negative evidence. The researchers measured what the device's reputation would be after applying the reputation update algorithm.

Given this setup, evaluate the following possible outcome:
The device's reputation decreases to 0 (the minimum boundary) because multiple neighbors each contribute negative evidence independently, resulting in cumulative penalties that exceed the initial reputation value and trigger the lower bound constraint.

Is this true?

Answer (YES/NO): NO